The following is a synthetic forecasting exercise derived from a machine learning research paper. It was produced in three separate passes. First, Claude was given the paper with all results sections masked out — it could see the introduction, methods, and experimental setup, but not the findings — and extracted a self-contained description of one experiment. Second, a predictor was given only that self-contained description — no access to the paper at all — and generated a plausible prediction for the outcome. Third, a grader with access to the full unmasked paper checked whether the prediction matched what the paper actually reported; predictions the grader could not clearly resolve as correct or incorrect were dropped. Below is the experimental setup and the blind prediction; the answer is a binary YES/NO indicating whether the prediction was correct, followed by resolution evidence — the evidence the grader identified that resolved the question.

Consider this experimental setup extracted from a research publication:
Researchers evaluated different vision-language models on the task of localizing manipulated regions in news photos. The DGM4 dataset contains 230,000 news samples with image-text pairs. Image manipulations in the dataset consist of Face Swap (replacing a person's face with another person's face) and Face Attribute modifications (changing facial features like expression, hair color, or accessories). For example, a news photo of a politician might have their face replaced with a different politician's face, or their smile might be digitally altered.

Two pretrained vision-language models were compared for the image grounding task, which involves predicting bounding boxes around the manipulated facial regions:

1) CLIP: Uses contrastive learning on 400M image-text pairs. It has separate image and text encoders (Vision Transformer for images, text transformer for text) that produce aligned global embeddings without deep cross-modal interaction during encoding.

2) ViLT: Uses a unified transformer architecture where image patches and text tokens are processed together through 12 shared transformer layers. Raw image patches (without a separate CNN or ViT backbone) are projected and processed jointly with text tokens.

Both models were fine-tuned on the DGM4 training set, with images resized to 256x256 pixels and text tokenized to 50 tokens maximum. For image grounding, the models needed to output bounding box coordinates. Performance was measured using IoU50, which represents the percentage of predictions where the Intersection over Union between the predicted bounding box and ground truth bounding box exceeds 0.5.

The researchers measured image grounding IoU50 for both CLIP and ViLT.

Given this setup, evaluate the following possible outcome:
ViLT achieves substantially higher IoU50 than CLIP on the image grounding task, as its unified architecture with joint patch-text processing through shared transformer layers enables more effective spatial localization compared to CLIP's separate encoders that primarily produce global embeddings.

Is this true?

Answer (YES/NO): YES